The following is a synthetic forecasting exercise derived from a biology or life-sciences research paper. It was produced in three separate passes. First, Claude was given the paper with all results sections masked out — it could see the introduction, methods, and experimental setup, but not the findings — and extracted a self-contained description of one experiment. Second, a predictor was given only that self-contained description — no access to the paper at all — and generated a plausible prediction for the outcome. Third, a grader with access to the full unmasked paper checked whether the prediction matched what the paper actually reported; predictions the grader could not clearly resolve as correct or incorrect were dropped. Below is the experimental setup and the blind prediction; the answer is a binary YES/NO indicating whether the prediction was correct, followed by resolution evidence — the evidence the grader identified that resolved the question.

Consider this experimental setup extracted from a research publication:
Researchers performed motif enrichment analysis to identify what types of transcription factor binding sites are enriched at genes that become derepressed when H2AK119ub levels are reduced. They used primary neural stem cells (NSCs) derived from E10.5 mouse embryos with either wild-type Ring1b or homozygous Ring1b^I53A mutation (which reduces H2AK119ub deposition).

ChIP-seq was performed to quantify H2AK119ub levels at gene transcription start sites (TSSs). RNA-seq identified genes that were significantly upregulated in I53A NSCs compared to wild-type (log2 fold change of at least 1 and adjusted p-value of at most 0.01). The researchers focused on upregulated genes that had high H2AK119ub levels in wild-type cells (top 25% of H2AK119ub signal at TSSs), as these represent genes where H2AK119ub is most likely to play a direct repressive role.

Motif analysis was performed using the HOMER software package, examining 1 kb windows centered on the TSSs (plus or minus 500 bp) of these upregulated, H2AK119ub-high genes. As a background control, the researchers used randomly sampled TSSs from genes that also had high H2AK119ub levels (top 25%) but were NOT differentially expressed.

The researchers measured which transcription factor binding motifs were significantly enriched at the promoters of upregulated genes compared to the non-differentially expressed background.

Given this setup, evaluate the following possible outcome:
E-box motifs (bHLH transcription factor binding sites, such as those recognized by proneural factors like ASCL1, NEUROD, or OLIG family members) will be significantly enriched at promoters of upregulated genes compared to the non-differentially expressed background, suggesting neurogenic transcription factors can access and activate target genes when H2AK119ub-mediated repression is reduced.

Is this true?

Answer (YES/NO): NO